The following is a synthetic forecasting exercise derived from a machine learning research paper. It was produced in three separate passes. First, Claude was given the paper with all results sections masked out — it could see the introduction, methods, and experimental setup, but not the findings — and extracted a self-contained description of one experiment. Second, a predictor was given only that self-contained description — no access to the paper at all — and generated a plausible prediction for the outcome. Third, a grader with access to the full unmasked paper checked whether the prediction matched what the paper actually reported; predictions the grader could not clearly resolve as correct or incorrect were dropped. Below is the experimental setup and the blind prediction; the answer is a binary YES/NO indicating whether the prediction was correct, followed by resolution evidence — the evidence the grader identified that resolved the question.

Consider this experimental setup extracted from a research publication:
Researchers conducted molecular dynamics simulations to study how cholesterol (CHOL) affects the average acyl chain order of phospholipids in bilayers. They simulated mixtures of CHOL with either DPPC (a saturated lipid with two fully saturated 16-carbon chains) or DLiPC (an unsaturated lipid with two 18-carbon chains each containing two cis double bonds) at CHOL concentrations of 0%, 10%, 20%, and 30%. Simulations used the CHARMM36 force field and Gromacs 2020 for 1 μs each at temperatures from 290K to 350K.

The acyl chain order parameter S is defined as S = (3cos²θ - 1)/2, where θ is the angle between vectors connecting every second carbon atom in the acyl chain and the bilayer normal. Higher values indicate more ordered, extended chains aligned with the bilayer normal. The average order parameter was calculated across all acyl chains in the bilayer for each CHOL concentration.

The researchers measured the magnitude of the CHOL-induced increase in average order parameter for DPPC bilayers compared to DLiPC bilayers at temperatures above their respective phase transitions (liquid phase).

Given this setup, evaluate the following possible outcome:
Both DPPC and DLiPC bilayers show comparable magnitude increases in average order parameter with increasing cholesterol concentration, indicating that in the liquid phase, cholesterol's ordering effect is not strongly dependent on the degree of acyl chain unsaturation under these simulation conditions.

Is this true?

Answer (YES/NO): NO